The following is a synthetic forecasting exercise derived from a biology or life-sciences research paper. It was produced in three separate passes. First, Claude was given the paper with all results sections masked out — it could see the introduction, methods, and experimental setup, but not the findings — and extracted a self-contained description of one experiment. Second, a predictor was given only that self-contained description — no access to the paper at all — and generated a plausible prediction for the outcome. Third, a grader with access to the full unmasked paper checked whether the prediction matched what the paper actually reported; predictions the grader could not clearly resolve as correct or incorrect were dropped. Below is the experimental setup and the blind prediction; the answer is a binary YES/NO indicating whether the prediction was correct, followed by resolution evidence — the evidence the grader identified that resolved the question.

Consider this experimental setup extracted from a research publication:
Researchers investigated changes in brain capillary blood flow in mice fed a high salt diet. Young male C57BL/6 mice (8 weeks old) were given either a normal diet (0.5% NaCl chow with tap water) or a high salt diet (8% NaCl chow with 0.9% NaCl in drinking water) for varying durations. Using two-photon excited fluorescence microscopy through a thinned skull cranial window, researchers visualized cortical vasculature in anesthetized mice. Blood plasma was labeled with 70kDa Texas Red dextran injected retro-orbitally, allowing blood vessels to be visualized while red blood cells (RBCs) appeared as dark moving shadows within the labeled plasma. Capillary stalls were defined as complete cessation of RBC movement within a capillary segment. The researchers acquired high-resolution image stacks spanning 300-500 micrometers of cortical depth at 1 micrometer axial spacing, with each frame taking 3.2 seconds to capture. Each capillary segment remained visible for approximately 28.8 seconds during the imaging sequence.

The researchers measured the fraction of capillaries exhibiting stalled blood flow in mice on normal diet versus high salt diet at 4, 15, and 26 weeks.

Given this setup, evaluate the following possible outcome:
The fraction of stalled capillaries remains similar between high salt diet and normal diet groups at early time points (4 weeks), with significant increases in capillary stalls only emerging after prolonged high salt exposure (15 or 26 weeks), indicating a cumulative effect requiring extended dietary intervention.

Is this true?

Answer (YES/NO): NO